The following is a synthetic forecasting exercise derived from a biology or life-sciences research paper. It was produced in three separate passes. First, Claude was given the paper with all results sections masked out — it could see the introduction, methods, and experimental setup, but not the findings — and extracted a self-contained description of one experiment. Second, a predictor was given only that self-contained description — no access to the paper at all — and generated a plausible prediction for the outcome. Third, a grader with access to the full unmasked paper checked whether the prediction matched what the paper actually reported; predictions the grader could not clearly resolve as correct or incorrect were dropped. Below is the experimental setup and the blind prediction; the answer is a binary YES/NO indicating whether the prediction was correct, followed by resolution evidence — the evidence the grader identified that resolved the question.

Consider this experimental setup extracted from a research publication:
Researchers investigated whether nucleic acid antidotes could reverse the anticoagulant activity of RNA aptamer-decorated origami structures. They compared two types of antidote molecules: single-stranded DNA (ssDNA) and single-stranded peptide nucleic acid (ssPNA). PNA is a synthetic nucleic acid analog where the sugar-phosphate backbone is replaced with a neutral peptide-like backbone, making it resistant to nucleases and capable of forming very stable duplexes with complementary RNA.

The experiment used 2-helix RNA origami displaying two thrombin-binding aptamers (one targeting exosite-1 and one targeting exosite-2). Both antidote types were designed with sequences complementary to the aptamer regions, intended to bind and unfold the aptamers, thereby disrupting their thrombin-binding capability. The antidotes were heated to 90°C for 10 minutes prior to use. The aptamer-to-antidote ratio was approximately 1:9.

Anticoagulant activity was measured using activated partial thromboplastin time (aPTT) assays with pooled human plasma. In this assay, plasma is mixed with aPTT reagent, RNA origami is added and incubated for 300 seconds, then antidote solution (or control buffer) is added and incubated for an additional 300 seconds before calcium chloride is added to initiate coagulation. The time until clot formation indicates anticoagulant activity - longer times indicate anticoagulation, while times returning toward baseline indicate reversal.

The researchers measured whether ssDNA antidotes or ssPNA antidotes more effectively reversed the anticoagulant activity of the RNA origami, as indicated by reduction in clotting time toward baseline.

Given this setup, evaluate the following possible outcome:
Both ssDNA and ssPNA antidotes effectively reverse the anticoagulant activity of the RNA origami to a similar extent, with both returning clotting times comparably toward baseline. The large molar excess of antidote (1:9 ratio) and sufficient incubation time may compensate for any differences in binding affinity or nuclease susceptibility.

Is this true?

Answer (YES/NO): NO